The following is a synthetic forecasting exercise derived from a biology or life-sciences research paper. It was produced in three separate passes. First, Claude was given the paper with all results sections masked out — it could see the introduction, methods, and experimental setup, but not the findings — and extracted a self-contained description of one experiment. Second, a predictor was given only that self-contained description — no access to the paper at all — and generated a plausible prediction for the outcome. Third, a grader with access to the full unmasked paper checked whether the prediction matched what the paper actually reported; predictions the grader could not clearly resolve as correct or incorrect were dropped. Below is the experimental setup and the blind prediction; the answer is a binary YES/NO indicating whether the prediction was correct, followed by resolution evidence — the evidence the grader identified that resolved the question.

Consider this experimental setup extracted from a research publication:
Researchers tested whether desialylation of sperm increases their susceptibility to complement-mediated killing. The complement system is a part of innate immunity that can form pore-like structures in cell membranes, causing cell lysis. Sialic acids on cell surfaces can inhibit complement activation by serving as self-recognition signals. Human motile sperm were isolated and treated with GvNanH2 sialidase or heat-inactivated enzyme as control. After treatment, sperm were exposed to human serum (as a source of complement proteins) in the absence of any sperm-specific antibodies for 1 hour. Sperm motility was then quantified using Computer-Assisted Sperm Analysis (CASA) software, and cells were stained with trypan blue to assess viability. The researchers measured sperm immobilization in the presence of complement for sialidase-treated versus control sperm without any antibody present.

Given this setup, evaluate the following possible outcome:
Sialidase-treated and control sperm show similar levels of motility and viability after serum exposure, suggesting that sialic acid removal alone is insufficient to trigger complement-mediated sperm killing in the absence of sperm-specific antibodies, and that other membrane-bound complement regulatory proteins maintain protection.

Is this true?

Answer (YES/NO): NO